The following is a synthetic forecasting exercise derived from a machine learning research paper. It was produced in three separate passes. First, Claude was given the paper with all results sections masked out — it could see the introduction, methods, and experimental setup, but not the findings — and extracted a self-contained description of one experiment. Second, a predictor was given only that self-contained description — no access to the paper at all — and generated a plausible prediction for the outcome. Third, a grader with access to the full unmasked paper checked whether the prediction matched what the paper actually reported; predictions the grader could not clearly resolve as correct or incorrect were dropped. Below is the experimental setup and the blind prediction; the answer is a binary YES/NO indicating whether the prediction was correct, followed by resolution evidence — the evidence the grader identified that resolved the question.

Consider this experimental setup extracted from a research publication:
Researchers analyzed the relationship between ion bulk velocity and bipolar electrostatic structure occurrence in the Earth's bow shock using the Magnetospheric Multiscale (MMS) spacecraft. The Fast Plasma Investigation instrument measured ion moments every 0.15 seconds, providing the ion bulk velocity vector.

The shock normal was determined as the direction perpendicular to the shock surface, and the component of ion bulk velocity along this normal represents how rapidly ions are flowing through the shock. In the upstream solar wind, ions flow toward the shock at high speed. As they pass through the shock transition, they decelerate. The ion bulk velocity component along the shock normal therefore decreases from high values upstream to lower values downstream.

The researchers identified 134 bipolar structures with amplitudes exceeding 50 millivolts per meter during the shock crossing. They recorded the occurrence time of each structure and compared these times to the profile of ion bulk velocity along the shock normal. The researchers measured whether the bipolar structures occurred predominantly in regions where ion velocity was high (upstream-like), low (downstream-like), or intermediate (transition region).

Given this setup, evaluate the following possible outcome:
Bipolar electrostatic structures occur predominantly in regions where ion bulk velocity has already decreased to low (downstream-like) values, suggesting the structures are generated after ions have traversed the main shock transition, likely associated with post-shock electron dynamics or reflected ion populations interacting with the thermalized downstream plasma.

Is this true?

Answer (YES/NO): NO